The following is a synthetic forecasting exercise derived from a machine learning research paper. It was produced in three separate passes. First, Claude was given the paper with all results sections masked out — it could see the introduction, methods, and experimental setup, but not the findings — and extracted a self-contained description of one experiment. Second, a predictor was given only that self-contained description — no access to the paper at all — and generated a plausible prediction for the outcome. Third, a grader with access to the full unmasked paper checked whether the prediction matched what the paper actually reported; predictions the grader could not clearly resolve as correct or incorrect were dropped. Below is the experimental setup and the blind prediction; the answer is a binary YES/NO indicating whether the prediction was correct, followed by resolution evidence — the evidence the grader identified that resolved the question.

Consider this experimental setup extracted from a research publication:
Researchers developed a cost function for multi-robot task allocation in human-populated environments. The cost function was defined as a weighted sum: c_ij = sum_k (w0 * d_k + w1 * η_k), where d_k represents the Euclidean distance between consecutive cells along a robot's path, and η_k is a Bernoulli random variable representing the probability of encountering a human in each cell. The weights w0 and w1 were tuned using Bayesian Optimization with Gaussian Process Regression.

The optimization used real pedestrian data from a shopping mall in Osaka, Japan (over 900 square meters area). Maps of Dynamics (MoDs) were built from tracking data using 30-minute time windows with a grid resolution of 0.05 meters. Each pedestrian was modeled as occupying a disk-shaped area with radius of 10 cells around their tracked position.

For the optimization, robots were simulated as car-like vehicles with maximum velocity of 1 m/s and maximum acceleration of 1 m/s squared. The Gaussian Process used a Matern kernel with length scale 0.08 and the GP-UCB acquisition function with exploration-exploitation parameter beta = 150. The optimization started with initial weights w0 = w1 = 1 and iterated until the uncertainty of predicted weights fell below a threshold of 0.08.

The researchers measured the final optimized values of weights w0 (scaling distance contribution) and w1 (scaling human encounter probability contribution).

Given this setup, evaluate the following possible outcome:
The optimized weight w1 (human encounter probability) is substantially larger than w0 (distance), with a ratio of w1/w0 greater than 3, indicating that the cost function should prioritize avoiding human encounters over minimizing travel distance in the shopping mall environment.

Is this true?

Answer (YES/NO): NO